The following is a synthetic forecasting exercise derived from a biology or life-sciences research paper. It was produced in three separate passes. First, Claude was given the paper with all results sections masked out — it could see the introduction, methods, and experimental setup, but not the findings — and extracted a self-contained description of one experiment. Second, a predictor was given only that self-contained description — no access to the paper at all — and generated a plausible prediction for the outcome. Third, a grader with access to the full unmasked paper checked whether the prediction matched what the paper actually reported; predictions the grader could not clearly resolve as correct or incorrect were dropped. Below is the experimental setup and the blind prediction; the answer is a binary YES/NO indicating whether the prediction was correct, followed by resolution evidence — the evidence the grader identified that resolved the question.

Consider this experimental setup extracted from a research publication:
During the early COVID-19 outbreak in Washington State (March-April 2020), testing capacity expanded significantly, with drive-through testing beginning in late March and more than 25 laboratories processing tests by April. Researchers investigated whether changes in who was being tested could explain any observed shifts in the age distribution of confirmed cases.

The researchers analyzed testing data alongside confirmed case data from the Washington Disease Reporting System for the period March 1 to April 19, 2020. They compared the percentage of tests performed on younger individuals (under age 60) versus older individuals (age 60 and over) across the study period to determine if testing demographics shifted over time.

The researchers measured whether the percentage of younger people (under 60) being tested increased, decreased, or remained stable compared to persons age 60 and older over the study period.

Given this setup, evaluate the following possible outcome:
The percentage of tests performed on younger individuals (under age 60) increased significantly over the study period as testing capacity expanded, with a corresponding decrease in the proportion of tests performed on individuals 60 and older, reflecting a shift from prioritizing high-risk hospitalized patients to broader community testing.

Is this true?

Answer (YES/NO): NO